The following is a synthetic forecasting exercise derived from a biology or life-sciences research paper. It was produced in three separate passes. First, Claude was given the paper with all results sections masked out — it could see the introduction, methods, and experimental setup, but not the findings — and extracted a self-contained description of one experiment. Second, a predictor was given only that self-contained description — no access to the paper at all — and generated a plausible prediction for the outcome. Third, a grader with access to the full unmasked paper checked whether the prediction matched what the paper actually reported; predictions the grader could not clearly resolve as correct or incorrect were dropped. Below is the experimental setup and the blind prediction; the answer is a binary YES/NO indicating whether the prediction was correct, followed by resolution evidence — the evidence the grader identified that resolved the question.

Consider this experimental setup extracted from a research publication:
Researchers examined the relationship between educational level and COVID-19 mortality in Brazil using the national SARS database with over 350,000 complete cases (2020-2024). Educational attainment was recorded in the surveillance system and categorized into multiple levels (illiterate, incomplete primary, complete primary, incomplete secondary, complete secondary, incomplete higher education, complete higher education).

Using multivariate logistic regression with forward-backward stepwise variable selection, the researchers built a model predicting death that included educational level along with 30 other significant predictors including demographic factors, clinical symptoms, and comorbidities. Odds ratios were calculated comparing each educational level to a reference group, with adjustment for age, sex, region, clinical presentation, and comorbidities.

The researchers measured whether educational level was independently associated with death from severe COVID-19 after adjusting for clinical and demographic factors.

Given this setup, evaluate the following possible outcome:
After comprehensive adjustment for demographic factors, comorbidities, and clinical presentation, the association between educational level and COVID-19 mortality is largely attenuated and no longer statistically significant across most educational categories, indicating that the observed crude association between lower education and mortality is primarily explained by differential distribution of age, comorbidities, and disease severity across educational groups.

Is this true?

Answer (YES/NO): NO